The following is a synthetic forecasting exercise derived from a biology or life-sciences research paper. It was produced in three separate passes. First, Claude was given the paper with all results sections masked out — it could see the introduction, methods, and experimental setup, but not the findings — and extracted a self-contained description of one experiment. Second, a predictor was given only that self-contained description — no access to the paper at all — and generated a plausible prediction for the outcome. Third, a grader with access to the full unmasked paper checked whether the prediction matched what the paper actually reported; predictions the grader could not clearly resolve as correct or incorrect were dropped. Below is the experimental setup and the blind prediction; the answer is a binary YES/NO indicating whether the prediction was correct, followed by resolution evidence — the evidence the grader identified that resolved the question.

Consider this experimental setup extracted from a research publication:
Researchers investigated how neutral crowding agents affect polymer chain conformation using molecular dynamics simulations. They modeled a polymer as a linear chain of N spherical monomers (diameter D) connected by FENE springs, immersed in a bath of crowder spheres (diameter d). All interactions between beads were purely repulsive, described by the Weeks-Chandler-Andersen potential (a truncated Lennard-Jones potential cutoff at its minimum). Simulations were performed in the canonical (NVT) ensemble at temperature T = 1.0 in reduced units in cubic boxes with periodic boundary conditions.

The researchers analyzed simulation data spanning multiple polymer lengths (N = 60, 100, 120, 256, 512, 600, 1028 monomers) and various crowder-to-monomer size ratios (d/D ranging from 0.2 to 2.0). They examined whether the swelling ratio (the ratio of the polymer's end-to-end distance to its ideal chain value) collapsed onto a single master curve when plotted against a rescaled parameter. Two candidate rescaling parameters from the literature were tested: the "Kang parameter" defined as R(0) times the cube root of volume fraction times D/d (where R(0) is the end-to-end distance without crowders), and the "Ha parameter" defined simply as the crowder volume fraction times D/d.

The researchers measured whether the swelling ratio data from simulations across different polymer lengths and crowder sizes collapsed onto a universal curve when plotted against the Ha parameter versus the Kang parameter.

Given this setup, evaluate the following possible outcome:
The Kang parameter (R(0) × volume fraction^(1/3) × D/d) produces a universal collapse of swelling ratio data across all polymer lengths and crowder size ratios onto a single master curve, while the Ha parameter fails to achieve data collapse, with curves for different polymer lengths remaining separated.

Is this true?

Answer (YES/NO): NO